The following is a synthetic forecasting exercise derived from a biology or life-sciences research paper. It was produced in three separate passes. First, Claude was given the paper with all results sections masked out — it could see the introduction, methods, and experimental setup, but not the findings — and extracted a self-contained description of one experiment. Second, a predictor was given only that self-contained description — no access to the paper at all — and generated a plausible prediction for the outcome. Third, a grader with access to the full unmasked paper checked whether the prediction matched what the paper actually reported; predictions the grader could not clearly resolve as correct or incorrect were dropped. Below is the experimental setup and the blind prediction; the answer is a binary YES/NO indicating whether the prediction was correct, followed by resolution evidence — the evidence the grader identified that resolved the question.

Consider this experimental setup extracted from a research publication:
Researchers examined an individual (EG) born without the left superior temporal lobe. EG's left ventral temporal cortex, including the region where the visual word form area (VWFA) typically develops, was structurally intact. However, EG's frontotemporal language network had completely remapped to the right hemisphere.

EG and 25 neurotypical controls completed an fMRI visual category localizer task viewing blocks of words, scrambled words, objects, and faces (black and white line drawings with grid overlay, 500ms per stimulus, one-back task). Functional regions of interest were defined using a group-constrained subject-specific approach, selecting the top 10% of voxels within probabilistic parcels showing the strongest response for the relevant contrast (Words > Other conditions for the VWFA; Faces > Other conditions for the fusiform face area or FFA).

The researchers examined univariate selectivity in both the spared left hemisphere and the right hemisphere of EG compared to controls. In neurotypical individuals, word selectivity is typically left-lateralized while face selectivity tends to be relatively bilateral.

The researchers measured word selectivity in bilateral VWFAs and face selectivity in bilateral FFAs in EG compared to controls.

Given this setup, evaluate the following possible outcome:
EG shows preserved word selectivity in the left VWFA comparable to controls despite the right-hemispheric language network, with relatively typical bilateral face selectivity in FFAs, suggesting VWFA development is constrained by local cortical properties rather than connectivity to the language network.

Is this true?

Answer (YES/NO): NO